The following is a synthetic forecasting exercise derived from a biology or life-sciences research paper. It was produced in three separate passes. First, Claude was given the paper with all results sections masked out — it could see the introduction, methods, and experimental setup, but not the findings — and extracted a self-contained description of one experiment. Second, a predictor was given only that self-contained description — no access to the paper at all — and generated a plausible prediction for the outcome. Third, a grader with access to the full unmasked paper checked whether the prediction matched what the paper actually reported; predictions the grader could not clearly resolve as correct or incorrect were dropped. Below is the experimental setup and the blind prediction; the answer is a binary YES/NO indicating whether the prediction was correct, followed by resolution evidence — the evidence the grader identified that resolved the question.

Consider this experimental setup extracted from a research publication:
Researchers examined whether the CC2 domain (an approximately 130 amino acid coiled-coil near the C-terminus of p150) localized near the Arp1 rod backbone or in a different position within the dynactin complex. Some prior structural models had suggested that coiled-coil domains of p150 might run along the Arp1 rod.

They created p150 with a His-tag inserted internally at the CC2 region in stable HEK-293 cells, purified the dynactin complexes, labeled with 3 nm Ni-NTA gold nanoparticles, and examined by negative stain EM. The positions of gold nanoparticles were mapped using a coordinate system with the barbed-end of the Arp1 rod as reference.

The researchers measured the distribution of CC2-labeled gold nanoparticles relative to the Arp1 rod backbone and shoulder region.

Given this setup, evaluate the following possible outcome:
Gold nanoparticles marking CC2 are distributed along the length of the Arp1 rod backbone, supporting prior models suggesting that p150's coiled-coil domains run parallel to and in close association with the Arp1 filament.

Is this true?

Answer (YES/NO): NO